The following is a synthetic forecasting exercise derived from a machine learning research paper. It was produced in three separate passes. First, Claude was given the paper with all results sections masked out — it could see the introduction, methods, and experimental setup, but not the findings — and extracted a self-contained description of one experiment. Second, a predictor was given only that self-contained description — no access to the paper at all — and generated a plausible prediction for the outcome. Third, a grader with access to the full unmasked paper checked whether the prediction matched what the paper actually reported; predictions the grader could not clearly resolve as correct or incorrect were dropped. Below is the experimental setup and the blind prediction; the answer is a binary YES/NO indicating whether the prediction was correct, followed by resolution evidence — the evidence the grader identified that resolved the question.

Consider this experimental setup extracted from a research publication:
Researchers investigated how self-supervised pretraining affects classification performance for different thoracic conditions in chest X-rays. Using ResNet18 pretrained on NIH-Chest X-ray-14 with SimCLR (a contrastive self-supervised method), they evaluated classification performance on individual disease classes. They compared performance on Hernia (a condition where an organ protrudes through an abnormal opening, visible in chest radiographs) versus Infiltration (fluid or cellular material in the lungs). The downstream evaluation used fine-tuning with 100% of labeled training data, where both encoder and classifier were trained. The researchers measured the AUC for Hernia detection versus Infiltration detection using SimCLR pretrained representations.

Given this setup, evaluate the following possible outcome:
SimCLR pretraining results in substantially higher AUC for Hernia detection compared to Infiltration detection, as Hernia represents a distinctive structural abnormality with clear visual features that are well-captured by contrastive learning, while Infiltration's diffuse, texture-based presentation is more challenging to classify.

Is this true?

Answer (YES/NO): YES